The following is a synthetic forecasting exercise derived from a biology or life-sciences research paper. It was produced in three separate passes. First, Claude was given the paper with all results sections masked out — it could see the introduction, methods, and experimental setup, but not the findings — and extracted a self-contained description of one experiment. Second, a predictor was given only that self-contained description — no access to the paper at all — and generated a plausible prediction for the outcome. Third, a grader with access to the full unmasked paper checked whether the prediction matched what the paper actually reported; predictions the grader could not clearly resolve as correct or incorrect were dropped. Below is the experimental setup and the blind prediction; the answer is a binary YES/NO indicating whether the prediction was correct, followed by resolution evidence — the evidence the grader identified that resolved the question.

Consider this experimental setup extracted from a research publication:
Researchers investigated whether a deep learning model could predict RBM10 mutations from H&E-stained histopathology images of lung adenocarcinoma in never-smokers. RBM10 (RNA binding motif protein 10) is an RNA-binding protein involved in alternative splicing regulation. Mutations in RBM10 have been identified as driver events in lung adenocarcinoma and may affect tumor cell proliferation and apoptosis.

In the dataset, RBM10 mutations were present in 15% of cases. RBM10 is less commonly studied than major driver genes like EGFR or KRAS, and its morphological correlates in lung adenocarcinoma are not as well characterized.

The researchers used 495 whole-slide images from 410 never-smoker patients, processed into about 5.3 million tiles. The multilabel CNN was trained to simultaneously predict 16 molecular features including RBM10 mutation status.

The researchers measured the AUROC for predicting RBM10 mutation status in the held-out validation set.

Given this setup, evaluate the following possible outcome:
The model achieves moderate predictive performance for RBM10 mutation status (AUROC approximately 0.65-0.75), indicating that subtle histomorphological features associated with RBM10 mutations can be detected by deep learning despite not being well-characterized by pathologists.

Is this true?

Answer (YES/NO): NO